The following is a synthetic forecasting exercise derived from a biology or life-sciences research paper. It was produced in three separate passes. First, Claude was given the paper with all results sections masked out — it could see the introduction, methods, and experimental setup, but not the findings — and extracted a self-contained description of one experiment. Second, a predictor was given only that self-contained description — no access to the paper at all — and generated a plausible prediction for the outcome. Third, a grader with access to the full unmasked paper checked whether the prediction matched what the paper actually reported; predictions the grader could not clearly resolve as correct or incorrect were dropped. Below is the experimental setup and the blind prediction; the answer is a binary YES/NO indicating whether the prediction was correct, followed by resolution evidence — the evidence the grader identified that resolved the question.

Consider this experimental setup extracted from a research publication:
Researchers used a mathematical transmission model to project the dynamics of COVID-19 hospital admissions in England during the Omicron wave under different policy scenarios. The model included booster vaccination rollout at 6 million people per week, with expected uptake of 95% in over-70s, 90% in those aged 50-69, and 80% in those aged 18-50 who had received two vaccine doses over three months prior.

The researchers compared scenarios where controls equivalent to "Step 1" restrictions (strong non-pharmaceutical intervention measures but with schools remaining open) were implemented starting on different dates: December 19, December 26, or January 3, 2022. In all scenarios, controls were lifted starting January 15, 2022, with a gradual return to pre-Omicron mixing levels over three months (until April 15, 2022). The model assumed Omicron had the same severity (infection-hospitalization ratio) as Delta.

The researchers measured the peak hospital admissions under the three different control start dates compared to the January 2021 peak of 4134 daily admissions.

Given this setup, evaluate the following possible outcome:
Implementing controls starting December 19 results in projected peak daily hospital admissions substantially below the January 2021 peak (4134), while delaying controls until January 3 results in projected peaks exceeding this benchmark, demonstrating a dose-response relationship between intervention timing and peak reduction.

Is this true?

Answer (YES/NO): NO